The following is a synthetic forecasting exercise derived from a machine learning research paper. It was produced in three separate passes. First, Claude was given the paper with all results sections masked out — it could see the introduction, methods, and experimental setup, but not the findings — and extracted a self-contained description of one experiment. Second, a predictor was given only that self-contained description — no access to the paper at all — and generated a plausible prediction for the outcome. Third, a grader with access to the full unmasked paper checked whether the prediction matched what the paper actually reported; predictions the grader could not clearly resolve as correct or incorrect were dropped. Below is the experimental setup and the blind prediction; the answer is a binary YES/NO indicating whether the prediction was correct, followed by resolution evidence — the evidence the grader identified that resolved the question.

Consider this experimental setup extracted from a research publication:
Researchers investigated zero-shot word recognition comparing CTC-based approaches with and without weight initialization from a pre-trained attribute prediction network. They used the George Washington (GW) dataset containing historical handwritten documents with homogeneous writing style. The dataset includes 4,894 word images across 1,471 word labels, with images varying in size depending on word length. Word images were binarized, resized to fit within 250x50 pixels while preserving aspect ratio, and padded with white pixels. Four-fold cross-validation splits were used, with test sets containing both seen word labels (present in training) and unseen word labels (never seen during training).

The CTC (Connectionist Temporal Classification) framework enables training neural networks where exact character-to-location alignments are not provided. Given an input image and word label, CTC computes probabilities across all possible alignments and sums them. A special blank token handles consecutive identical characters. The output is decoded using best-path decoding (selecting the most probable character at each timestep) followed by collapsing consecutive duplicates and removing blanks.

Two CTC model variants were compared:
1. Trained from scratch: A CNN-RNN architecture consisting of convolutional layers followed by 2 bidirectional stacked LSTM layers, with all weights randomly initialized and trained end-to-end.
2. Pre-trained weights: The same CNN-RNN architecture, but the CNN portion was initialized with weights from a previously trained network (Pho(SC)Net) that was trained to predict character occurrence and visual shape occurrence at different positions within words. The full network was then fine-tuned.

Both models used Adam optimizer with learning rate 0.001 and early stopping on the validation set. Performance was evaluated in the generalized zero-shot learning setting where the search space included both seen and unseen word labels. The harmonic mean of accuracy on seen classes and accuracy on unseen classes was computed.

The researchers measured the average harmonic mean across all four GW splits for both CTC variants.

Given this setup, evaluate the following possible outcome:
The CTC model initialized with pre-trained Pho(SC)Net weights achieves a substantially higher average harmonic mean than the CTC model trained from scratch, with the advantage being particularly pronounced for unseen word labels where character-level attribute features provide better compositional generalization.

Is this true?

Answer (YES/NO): NO